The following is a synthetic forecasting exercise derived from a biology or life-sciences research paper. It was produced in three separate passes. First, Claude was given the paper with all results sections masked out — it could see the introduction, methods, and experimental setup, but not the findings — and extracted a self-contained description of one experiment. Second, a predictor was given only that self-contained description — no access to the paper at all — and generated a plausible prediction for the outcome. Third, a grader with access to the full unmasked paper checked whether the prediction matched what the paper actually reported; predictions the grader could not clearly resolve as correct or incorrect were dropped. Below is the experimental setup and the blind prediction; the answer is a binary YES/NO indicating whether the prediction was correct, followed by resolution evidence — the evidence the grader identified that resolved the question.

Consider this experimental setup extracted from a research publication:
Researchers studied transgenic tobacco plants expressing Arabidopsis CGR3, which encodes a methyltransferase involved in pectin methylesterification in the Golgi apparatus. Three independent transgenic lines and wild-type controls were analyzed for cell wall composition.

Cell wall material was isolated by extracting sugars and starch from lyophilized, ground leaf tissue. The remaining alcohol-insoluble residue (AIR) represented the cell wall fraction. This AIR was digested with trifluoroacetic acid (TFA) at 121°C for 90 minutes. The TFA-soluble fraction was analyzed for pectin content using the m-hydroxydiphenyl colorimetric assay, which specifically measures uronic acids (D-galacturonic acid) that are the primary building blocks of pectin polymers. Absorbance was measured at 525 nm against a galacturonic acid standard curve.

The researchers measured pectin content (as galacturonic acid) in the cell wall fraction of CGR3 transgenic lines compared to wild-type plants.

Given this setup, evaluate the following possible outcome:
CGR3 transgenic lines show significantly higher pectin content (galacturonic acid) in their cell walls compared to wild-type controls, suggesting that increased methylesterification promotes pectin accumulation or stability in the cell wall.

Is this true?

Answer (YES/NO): NO